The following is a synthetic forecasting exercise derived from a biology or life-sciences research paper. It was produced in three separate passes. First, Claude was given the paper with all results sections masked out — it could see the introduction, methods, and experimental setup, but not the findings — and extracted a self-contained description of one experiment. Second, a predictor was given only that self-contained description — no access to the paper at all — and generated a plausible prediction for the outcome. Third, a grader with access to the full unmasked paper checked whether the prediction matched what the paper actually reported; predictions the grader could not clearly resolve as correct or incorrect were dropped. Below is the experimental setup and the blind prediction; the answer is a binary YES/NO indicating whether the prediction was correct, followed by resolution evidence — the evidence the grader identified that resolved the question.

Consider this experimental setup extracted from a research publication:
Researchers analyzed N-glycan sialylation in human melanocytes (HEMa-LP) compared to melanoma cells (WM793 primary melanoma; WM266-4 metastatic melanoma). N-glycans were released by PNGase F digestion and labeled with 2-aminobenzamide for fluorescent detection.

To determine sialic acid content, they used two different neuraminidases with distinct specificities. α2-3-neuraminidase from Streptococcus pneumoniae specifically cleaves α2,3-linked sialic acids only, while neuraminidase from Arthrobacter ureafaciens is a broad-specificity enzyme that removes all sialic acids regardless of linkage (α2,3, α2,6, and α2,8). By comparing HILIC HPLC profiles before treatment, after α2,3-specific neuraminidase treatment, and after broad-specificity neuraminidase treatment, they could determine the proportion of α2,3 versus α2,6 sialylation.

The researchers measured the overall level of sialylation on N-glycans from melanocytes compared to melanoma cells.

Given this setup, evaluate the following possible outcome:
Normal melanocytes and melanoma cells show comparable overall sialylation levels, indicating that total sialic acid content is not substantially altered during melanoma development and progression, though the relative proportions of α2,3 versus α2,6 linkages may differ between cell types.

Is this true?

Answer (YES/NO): NO